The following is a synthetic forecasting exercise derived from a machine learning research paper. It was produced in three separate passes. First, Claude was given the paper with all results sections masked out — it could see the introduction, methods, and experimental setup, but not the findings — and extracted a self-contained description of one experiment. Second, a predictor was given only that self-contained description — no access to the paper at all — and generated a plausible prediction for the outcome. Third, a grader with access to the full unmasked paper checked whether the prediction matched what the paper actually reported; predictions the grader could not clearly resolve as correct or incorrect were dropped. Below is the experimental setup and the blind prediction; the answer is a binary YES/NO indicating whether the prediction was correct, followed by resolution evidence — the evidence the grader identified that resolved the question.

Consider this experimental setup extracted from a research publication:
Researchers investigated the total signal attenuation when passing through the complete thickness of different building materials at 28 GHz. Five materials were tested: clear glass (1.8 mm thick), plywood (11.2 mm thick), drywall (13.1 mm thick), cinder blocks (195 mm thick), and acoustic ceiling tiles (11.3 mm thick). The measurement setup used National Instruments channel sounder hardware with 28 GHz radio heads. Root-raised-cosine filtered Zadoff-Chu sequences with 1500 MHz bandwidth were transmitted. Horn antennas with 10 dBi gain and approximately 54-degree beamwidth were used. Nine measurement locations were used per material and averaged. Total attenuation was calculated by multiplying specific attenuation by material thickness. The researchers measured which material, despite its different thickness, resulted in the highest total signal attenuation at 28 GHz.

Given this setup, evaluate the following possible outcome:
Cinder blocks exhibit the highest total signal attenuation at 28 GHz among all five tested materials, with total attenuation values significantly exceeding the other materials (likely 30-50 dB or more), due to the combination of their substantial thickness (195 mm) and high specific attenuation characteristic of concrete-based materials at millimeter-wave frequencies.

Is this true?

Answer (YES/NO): NO